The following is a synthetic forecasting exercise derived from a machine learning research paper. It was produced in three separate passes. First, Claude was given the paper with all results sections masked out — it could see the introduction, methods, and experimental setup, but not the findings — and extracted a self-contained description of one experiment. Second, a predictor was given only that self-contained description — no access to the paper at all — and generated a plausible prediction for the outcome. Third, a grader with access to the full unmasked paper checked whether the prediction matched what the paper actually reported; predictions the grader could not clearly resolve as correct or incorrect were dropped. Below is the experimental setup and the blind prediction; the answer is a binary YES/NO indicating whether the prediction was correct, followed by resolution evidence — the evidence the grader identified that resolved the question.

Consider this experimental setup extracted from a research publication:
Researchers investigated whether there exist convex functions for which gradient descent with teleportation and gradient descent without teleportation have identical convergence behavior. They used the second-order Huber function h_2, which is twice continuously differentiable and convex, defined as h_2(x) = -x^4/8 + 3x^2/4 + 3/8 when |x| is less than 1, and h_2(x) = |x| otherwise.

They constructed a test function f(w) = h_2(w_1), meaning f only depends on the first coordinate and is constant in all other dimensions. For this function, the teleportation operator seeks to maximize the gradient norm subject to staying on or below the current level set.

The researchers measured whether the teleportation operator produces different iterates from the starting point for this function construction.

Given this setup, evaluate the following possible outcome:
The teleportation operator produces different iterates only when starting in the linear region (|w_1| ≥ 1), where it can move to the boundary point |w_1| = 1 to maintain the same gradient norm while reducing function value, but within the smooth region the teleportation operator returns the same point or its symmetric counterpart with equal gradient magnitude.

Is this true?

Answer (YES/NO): NO